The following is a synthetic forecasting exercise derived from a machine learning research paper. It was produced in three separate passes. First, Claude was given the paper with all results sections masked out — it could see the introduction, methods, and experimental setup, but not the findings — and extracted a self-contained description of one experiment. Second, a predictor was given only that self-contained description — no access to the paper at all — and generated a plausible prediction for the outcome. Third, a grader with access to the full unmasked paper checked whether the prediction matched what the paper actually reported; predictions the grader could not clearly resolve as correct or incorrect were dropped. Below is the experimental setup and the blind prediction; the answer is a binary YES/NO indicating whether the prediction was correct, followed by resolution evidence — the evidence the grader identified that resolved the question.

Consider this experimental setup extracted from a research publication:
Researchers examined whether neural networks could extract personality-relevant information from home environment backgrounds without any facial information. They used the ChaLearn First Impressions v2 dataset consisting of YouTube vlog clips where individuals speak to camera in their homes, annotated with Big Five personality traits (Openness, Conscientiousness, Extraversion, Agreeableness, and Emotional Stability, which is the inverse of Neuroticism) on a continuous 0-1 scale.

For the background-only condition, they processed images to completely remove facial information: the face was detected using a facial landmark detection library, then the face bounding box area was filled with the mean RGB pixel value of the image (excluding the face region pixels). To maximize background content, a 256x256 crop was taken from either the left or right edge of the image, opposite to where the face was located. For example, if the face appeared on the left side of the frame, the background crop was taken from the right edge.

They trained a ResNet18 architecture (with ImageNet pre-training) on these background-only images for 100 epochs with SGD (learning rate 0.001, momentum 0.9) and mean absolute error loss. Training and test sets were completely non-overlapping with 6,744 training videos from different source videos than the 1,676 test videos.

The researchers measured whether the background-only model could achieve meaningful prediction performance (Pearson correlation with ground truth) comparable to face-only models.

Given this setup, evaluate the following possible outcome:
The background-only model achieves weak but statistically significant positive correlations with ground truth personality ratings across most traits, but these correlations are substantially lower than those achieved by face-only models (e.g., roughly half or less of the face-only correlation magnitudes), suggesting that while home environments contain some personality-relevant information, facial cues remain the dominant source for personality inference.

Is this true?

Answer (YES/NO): YES